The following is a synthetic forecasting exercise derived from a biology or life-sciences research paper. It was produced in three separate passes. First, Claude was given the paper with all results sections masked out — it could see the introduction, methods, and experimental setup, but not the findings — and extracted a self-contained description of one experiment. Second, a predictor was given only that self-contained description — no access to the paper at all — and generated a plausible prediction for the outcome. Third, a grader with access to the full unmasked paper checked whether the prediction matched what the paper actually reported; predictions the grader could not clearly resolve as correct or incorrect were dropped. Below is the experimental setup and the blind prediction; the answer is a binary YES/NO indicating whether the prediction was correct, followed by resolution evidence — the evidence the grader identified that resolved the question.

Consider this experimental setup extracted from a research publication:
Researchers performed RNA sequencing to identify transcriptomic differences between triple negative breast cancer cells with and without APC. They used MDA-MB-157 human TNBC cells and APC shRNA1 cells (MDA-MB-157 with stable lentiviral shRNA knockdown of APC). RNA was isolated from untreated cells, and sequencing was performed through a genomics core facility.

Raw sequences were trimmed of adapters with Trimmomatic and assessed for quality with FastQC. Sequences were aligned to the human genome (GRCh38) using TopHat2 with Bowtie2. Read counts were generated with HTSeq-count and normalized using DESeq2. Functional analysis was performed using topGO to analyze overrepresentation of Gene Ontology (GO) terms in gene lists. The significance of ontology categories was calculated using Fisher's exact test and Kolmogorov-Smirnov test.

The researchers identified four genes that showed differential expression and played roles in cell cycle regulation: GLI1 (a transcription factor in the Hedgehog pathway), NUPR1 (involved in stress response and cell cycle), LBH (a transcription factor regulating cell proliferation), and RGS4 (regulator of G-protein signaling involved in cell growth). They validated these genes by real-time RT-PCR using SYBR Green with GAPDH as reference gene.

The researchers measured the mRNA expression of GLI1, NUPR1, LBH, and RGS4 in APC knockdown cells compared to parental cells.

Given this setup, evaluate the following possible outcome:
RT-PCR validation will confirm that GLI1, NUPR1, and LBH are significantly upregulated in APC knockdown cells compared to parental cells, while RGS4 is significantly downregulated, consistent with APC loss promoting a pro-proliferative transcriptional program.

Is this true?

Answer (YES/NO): NO